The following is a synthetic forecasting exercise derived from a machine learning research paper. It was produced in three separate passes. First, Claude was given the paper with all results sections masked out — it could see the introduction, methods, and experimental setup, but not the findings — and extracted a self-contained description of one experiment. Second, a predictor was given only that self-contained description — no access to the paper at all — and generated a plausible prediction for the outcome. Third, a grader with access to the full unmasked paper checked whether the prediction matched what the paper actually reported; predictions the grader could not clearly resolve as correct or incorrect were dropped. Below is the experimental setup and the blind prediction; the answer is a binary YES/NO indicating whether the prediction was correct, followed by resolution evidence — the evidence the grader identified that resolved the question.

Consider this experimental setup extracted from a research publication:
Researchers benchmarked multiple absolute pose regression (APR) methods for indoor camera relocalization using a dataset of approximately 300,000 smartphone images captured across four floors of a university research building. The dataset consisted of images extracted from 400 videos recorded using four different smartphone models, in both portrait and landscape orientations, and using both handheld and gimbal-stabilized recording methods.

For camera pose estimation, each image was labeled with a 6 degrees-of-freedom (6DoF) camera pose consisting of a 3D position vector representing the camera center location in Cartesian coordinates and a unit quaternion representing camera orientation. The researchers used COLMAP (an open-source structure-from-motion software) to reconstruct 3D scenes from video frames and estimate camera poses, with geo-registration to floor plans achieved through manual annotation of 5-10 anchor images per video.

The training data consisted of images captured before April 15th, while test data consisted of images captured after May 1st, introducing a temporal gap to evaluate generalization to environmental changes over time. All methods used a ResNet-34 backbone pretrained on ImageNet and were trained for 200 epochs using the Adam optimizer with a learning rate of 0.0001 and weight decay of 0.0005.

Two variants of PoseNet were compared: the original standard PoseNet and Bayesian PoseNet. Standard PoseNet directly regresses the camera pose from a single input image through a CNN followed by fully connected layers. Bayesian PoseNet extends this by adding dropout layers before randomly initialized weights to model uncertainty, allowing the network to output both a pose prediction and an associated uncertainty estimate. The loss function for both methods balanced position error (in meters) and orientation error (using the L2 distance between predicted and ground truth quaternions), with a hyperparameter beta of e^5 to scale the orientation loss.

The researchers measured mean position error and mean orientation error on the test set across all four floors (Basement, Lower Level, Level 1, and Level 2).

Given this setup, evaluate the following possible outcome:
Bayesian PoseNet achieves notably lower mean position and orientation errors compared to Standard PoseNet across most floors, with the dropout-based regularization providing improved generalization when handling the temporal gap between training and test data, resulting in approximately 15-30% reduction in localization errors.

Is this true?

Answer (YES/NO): NO